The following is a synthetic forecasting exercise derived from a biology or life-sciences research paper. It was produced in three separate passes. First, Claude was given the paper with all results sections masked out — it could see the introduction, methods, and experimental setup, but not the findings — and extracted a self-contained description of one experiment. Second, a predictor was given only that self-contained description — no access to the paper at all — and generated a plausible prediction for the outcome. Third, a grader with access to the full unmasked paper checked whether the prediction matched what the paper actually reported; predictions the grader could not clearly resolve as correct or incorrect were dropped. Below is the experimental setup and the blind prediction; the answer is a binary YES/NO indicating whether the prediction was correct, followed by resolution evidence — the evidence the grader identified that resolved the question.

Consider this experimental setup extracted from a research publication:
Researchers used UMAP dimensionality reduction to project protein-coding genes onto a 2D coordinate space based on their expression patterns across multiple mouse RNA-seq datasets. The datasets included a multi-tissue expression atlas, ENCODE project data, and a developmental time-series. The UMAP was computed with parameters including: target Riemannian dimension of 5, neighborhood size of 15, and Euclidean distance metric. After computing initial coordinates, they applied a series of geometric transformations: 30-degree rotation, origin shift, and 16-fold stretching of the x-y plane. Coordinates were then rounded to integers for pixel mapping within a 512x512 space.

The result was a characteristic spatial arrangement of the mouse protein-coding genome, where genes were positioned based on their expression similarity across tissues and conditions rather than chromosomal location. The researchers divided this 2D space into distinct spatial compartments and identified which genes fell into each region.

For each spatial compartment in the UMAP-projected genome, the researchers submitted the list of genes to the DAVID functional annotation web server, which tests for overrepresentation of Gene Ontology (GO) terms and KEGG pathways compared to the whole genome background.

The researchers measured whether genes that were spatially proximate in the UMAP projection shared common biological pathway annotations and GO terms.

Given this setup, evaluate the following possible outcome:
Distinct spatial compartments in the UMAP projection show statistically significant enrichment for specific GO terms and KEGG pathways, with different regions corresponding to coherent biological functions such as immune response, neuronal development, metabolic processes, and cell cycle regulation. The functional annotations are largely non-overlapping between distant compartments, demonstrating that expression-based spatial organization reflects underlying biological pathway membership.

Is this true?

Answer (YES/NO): YES